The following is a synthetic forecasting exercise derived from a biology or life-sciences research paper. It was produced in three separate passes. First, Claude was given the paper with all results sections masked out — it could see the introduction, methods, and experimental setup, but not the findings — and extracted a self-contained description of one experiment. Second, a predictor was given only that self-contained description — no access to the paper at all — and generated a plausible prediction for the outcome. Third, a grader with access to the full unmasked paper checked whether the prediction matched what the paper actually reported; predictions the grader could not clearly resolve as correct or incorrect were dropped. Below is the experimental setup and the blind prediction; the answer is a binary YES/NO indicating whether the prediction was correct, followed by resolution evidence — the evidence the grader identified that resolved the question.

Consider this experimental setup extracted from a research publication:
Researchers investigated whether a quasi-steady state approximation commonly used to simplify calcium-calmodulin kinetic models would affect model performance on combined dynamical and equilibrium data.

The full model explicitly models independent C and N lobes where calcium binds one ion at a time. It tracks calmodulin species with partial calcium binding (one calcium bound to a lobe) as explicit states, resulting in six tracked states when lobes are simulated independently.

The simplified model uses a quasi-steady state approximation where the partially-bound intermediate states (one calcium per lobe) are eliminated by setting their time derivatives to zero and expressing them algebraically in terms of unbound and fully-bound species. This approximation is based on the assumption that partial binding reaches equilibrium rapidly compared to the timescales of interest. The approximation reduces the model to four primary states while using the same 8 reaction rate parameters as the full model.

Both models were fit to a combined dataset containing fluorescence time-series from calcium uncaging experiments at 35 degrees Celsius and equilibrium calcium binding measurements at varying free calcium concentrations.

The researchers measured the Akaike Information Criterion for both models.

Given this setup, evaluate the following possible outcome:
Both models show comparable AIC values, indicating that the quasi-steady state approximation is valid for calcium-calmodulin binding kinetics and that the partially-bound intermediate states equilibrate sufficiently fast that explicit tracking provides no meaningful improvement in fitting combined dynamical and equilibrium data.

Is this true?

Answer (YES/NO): NO